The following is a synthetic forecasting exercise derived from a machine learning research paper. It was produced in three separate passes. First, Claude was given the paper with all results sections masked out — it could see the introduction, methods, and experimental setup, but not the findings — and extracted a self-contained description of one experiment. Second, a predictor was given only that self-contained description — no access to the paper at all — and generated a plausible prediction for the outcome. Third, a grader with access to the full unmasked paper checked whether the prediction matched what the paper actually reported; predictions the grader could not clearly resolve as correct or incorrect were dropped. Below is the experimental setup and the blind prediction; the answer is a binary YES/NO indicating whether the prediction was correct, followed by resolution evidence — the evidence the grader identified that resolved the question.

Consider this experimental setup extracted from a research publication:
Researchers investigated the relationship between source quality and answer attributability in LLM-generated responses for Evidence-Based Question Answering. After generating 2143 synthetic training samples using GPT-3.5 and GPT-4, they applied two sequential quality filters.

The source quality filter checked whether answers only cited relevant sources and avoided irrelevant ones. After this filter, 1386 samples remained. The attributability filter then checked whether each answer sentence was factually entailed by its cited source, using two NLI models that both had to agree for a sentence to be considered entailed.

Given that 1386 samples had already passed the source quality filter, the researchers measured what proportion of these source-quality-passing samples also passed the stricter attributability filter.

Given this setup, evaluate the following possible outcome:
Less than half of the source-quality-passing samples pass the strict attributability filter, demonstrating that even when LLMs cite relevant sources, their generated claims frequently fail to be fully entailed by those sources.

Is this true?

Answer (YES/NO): YES